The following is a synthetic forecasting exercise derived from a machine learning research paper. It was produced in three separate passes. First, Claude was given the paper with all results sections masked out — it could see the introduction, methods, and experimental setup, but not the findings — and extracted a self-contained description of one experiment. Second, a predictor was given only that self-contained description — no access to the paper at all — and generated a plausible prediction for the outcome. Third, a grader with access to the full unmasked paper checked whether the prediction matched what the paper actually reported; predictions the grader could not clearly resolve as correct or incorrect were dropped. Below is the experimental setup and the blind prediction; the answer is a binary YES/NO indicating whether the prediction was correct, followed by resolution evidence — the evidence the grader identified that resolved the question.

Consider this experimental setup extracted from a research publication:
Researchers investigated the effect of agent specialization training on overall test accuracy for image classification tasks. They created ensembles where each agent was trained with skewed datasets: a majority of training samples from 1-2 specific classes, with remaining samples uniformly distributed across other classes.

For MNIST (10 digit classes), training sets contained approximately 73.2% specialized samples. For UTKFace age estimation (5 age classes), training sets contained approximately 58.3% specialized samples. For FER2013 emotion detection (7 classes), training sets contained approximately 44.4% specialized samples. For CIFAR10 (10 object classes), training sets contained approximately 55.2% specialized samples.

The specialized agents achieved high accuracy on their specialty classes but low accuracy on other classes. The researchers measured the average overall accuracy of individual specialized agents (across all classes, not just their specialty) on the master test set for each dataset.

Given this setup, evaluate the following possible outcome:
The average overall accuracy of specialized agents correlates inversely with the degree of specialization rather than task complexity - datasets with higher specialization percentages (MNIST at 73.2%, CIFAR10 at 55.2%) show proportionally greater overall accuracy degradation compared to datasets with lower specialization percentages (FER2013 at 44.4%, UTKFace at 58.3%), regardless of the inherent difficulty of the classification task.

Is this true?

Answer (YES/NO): NO